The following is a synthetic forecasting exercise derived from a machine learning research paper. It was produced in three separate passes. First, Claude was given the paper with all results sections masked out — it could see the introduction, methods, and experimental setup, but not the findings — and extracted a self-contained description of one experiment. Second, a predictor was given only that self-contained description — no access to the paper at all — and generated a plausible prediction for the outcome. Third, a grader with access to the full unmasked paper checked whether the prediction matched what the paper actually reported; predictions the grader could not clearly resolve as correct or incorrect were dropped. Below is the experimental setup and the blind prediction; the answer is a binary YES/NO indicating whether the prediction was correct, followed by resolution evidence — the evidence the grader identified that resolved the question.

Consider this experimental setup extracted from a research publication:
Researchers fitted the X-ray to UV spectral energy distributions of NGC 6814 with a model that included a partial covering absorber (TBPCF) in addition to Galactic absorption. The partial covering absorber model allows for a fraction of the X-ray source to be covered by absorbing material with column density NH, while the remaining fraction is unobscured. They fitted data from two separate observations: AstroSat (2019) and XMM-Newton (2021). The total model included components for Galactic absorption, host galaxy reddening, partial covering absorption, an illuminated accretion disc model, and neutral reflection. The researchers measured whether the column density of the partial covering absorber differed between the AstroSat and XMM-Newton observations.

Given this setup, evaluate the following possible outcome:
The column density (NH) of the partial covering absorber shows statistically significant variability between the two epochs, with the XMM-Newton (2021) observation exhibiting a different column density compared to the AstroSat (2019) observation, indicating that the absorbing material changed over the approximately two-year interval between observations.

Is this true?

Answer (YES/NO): YES